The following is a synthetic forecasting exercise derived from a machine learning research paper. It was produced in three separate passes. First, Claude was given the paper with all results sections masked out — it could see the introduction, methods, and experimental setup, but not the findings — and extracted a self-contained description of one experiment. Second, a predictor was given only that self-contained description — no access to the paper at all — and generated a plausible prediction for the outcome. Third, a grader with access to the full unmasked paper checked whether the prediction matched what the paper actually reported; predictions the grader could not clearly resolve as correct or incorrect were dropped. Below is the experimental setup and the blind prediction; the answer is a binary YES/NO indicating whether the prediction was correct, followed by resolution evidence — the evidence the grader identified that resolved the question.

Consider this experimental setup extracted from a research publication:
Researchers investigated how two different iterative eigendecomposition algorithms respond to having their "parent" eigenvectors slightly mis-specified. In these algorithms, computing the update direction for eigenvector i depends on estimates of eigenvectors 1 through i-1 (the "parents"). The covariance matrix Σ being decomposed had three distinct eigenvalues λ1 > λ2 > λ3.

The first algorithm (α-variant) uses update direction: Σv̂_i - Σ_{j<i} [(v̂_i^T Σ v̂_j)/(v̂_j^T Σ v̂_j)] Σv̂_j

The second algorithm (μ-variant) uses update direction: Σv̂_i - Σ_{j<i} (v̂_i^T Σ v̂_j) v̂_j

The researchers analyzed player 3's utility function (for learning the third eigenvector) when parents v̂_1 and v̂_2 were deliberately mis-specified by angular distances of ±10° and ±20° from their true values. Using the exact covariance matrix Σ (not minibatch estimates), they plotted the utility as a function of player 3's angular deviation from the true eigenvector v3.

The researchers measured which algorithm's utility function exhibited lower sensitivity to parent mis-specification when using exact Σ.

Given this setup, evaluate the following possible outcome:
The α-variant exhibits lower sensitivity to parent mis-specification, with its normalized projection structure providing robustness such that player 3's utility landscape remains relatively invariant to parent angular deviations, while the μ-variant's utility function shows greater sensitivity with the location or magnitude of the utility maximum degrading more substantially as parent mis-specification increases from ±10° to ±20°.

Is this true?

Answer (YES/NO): YES